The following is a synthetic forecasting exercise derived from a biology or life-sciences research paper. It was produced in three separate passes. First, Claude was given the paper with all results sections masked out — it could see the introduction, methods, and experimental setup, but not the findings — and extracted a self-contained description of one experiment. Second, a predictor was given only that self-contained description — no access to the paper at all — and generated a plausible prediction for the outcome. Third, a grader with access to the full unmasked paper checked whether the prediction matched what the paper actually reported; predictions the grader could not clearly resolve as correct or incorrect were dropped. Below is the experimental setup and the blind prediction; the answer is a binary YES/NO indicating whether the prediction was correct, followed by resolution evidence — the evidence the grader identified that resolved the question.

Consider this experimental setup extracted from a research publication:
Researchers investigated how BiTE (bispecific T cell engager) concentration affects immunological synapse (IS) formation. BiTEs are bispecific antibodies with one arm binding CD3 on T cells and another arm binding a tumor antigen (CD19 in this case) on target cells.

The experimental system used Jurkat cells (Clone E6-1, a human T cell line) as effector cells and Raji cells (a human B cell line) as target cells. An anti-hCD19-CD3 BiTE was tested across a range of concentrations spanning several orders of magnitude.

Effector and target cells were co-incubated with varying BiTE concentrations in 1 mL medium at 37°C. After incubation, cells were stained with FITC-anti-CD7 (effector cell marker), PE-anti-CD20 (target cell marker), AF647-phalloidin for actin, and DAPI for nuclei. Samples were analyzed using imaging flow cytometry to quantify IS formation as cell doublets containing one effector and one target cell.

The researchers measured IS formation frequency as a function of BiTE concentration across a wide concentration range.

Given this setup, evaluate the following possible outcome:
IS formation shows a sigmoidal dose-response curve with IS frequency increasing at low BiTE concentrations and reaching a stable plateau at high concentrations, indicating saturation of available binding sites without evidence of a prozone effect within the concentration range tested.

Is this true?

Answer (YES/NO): NO